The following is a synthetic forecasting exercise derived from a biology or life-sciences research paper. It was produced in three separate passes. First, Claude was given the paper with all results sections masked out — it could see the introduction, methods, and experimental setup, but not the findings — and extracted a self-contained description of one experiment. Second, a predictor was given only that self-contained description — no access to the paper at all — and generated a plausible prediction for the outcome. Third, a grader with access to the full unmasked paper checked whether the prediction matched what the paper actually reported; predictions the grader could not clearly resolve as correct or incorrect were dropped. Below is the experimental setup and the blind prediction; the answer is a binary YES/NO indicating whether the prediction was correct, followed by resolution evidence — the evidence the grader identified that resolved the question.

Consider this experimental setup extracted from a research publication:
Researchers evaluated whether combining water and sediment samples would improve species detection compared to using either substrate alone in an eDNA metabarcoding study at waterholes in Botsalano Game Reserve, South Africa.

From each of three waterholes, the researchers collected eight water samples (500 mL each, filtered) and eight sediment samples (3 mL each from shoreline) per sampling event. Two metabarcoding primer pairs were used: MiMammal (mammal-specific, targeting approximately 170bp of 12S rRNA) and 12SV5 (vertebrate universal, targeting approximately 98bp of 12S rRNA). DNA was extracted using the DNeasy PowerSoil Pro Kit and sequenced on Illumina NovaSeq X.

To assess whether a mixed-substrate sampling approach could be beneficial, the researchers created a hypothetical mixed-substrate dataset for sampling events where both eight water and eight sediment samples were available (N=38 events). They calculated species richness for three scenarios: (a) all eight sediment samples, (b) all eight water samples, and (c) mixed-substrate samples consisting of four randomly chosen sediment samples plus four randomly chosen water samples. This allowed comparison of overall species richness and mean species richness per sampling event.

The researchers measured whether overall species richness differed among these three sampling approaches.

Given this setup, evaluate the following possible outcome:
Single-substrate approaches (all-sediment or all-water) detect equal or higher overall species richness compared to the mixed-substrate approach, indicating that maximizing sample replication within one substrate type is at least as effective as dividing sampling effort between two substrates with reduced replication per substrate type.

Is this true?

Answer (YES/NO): NO